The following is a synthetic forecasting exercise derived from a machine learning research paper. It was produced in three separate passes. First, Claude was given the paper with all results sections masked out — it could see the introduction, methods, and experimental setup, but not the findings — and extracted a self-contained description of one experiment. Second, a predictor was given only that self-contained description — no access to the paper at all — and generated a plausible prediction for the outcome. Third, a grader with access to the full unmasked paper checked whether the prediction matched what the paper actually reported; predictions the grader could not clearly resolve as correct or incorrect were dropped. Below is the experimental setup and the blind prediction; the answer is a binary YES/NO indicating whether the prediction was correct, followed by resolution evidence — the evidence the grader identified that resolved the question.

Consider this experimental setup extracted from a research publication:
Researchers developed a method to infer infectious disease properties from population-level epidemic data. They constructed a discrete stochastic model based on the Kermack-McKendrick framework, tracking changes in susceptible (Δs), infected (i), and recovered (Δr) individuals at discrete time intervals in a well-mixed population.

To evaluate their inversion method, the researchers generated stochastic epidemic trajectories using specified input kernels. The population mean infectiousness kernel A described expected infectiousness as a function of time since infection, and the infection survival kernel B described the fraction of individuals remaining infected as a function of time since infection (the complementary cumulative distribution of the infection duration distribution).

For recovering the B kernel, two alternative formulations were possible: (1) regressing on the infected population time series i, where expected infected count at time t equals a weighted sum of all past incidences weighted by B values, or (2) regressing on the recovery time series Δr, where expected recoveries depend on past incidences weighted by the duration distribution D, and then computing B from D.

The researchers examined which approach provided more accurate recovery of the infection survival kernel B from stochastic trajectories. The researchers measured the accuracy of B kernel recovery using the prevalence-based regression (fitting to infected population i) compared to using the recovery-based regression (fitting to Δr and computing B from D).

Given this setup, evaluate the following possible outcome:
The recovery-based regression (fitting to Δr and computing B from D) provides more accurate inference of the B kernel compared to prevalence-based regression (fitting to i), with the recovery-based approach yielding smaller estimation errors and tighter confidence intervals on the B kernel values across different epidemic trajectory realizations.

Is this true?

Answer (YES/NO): NO